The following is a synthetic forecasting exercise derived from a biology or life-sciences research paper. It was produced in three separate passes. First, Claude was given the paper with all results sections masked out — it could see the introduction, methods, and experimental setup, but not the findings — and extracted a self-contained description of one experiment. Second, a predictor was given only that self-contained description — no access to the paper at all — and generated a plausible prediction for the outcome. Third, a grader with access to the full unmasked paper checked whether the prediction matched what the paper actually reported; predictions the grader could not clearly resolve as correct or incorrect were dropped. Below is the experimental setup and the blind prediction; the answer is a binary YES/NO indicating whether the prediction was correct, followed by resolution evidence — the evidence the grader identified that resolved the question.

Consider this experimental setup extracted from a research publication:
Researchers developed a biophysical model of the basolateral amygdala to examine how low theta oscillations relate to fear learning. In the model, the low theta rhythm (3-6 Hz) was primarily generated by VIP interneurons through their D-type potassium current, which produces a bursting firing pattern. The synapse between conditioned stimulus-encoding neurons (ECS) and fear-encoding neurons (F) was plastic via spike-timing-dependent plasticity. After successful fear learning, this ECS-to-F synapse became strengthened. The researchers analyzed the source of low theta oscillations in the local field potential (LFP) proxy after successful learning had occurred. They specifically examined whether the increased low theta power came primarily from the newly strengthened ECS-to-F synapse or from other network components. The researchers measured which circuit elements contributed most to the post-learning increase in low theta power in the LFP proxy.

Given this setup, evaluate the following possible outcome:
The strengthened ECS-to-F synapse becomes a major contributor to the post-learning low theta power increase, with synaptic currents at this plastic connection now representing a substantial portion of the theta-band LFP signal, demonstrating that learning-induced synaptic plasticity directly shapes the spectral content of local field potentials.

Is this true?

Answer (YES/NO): YES